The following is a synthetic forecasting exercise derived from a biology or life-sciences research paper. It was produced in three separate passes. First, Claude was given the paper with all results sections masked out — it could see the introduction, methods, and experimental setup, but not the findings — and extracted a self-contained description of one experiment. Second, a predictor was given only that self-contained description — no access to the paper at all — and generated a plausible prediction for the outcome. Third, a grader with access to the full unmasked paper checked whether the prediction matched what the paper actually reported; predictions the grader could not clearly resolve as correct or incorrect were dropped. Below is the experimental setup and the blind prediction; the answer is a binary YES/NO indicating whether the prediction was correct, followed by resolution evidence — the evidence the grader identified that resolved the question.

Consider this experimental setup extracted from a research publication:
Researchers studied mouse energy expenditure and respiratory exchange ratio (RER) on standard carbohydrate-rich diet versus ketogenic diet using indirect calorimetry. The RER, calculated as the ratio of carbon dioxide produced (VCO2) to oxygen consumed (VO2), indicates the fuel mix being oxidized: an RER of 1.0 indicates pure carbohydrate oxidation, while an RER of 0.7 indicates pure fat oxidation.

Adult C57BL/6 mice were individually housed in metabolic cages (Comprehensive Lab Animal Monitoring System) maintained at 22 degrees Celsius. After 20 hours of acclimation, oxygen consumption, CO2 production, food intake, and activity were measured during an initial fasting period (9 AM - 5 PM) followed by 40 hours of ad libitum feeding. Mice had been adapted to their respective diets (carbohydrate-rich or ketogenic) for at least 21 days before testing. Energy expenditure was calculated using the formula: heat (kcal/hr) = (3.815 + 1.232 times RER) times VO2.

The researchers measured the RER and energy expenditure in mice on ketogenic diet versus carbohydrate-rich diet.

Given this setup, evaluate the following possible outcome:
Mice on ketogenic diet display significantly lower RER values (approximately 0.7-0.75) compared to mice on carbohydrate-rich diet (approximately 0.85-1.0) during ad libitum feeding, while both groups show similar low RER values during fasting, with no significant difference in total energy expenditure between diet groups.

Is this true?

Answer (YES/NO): NO